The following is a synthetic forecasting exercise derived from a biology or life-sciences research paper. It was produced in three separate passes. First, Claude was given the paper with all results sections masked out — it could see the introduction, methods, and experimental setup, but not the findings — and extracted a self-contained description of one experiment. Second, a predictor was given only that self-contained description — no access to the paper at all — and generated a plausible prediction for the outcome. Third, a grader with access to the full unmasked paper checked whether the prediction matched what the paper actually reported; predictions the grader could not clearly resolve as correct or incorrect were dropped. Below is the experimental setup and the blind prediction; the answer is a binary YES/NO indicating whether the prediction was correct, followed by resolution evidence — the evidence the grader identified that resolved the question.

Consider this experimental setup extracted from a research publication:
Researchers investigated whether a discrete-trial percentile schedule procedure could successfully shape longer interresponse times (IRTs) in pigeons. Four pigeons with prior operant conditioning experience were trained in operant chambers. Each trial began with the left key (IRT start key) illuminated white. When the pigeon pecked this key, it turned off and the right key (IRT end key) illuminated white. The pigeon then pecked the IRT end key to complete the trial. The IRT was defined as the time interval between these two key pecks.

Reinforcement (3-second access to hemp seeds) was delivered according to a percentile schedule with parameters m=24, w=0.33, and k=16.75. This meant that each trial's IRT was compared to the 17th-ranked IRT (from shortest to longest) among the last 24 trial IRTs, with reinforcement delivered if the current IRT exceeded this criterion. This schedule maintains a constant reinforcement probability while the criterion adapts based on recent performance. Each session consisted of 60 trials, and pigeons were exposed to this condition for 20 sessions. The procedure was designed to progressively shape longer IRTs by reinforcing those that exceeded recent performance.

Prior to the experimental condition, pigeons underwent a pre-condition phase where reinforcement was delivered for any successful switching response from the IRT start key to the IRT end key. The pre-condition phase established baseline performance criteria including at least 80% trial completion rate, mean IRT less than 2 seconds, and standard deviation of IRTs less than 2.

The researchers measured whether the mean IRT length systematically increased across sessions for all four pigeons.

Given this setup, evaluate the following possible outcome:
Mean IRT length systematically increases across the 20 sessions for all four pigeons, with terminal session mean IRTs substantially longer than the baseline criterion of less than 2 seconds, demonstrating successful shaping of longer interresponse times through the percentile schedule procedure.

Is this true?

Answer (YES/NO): NO